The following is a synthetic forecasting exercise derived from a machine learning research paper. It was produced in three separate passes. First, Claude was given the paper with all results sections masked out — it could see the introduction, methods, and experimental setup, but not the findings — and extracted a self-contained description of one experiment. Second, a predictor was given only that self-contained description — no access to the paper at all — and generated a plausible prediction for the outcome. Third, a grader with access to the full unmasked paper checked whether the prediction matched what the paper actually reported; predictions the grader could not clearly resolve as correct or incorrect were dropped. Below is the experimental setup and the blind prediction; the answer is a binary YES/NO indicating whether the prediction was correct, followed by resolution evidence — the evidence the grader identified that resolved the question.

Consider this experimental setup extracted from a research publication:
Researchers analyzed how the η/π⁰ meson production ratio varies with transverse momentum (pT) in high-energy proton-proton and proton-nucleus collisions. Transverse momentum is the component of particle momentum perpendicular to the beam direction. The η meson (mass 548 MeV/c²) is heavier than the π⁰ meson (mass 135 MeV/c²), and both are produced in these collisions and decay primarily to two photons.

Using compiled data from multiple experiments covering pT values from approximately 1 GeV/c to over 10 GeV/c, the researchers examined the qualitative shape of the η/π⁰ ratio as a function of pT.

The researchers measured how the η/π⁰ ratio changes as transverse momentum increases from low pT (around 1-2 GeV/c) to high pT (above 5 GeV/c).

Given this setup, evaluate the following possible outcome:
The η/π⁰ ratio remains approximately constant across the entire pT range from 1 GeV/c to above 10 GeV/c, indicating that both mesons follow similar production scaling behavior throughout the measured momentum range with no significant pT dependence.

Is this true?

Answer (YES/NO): NO